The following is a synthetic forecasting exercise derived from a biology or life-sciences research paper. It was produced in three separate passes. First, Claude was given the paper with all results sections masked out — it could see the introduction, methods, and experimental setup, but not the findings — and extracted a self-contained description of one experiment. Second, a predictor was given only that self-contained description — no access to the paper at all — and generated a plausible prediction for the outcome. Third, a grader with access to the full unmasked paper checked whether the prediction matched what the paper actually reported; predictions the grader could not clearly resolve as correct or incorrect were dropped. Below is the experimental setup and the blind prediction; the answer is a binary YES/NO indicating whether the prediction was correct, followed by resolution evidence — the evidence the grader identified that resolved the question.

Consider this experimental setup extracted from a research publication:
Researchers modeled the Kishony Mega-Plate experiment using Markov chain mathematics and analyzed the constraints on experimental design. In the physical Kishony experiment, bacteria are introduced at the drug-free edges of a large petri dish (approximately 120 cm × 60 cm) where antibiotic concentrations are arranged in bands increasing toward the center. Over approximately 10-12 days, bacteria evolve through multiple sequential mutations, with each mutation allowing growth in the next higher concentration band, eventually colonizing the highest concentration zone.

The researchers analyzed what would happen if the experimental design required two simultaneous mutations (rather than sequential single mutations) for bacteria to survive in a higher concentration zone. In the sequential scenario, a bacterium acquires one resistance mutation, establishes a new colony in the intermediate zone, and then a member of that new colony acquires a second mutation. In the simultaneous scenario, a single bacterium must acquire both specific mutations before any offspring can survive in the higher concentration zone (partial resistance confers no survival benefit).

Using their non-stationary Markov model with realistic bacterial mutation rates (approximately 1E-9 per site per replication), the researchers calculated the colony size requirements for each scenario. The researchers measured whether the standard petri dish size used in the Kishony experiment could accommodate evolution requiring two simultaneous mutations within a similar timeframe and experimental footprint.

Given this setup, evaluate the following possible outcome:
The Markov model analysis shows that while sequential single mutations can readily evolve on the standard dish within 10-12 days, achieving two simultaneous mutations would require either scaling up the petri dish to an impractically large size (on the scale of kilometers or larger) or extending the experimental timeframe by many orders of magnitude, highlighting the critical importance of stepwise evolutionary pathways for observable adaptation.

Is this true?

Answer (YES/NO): NO